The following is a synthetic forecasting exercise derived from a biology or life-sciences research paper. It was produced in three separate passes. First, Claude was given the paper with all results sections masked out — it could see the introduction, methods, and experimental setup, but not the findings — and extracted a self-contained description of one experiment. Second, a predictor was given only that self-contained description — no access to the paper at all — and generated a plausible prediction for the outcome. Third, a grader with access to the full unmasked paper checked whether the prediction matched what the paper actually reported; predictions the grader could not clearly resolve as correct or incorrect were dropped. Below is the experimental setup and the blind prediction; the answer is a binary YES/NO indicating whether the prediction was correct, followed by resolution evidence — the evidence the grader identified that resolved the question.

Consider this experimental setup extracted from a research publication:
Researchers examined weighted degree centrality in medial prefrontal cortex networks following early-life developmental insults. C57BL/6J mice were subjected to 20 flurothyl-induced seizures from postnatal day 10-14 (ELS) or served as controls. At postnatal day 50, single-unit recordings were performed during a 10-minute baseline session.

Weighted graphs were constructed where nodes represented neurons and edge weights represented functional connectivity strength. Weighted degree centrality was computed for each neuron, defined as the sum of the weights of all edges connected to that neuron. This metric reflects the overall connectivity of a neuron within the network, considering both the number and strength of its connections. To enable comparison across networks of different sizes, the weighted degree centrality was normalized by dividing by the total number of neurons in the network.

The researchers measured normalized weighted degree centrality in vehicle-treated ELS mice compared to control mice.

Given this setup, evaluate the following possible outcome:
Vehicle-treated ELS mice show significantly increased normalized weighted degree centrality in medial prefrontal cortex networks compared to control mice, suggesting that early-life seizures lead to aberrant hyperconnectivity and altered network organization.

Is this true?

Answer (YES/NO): NO